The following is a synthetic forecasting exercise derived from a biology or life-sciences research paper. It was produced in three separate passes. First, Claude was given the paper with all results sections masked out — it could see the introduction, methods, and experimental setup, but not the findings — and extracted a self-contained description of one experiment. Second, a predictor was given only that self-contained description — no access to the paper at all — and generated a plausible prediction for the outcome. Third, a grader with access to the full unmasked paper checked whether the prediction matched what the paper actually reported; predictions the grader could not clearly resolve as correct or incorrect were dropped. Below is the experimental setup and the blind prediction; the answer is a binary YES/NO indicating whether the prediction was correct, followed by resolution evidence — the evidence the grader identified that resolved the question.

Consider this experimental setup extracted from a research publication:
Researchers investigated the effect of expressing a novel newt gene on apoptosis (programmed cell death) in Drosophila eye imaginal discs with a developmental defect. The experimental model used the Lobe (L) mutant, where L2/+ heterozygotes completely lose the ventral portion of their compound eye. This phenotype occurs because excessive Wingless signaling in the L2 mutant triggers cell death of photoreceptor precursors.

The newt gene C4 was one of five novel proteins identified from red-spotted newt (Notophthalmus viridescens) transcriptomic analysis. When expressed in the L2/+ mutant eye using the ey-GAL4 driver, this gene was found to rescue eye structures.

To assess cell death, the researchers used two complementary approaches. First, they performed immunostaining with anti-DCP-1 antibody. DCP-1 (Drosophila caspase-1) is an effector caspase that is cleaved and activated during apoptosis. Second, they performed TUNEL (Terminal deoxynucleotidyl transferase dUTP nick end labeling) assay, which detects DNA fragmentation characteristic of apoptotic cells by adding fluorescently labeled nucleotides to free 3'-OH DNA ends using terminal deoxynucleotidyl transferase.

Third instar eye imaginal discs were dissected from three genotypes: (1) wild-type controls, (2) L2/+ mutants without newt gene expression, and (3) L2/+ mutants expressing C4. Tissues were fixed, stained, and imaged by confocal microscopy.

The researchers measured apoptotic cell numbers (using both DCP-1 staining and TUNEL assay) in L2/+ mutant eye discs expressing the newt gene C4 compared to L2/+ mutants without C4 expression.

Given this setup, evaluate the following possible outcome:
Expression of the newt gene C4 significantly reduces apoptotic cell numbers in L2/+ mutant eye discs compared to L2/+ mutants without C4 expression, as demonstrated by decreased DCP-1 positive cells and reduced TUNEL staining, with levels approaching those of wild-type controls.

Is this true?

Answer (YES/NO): YES